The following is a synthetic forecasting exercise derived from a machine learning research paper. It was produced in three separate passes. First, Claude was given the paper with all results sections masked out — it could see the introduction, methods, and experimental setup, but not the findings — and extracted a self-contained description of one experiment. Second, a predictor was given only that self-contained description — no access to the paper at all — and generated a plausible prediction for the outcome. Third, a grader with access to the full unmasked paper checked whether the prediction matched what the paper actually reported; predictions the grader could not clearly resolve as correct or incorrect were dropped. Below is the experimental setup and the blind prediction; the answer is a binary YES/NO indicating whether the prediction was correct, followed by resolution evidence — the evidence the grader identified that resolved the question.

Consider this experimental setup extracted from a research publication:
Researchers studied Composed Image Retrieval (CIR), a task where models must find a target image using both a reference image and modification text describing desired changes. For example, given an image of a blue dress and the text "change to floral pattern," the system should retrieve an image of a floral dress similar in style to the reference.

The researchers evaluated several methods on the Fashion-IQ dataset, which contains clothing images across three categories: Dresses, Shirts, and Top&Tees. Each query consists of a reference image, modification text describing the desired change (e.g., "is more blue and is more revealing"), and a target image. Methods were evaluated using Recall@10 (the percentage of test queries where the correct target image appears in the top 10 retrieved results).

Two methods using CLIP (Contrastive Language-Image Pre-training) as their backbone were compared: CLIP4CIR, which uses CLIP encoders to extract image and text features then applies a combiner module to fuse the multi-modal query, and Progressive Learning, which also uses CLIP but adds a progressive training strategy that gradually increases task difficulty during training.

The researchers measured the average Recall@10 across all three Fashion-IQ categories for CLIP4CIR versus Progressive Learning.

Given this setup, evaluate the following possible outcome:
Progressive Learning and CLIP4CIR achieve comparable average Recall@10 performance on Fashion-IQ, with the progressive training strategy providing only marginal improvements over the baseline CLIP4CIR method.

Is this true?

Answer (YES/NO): NO